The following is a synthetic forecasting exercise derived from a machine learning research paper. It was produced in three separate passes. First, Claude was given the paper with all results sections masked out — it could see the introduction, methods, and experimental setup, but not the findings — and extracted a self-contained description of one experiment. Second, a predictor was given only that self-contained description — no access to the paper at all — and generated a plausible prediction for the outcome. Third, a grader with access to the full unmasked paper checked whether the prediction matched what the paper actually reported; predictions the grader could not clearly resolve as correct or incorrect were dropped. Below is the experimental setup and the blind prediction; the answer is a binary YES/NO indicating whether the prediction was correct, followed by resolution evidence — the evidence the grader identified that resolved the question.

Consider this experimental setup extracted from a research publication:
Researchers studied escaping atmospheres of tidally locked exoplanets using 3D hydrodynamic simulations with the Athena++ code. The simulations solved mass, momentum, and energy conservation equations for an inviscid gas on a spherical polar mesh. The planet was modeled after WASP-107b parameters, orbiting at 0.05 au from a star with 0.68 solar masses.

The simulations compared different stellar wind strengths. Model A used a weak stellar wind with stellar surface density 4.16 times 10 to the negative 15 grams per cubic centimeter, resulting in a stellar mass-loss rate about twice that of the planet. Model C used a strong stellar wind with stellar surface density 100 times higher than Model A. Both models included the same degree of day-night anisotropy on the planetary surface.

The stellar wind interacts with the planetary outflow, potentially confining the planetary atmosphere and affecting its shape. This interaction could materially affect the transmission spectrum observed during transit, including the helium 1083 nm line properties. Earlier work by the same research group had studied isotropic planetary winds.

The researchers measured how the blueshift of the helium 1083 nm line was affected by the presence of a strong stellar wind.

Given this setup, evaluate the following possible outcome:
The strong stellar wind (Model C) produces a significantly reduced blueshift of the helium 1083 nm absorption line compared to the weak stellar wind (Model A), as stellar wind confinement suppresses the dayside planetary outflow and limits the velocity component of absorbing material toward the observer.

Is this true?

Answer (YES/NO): NO